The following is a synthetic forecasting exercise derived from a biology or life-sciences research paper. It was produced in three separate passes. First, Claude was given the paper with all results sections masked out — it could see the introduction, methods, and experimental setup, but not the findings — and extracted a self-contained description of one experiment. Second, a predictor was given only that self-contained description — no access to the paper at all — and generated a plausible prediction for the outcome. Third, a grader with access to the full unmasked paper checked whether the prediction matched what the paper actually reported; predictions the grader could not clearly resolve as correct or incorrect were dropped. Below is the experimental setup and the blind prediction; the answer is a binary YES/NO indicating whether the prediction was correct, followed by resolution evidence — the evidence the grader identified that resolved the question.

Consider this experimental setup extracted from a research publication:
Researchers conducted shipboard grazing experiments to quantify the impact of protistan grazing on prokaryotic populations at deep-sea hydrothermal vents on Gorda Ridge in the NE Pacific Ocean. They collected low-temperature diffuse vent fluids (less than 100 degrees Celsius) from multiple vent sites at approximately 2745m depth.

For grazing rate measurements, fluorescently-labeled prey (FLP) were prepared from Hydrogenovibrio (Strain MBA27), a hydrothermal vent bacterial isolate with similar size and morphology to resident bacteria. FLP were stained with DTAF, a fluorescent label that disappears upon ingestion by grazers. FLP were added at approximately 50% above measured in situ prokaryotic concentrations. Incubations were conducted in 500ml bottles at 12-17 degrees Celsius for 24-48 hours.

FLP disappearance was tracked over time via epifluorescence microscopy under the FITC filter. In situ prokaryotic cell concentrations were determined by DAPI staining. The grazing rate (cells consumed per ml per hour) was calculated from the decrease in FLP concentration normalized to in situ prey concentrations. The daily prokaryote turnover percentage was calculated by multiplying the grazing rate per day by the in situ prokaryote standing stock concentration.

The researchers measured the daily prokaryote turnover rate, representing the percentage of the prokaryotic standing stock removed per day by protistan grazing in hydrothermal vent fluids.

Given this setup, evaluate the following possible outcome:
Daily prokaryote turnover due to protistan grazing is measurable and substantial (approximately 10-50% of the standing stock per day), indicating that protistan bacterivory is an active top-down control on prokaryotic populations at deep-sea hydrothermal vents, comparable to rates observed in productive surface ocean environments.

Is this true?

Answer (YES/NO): NO